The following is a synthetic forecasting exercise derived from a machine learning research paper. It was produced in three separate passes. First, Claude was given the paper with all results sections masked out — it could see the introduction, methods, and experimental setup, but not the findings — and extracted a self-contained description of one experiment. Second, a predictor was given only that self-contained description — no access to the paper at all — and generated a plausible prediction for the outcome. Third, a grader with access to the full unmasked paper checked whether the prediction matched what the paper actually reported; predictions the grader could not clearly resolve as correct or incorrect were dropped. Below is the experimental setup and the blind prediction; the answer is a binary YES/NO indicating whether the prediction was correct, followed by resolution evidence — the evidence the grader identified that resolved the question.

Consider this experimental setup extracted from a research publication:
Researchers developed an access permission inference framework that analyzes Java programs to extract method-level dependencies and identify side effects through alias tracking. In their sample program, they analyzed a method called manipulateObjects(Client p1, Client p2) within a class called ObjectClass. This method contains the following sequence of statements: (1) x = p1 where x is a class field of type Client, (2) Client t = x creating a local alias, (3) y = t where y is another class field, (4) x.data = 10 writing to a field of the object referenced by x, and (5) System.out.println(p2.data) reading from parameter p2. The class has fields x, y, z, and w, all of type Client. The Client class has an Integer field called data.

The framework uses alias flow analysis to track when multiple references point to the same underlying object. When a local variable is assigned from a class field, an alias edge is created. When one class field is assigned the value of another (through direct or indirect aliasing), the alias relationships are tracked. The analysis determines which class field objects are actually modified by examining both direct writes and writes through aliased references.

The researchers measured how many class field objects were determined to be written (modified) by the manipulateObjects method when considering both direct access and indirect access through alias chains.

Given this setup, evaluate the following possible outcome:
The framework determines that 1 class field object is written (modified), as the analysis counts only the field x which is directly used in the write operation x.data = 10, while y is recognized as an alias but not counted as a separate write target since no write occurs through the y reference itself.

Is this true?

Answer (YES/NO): NO